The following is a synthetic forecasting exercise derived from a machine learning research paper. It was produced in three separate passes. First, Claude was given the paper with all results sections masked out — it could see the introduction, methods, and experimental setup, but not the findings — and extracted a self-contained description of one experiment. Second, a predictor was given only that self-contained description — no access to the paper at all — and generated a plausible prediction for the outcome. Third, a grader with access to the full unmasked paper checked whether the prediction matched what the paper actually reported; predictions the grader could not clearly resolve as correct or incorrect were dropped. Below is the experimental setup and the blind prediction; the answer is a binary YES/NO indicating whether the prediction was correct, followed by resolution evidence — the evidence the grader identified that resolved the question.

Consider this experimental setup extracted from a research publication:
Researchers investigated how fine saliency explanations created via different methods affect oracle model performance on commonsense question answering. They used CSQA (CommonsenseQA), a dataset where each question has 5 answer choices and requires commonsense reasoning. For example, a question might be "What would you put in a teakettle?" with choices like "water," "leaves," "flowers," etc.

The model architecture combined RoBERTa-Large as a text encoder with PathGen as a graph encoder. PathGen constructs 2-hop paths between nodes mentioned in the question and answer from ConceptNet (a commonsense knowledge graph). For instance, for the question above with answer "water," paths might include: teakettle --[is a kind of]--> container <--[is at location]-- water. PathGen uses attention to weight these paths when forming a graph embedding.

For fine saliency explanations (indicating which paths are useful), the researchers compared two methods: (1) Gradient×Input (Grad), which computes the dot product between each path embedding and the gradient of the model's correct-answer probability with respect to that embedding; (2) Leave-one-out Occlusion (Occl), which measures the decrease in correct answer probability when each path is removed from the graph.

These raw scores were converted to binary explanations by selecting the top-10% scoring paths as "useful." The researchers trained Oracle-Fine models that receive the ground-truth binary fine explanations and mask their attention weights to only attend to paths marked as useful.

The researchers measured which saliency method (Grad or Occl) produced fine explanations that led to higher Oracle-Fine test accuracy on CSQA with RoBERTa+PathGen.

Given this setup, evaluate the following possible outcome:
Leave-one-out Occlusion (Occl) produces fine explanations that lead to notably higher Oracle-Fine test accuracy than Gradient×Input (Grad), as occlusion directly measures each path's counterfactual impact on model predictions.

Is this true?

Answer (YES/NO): NO